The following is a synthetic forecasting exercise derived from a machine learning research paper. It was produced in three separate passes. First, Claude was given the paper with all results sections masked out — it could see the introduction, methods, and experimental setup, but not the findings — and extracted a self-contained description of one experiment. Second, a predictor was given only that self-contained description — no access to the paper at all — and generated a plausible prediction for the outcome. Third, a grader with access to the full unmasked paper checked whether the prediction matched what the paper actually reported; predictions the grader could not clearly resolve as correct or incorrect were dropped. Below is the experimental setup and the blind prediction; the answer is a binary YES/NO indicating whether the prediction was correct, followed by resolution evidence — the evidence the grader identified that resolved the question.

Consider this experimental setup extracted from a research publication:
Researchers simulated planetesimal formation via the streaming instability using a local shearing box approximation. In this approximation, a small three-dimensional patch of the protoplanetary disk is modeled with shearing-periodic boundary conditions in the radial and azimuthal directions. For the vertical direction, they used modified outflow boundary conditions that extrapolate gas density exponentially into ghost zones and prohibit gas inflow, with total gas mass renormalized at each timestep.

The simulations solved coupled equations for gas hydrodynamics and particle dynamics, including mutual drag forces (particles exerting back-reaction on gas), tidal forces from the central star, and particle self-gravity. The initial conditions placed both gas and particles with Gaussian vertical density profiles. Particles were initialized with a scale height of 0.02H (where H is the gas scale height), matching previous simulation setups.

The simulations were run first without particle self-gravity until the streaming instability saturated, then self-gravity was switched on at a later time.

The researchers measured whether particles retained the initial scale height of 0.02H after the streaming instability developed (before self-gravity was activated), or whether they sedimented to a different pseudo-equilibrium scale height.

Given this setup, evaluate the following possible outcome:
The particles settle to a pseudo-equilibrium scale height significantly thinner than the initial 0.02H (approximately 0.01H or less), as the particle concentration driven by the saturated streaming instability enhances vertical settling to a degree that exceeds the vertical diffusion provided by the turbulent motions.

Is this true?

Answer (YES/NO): YES